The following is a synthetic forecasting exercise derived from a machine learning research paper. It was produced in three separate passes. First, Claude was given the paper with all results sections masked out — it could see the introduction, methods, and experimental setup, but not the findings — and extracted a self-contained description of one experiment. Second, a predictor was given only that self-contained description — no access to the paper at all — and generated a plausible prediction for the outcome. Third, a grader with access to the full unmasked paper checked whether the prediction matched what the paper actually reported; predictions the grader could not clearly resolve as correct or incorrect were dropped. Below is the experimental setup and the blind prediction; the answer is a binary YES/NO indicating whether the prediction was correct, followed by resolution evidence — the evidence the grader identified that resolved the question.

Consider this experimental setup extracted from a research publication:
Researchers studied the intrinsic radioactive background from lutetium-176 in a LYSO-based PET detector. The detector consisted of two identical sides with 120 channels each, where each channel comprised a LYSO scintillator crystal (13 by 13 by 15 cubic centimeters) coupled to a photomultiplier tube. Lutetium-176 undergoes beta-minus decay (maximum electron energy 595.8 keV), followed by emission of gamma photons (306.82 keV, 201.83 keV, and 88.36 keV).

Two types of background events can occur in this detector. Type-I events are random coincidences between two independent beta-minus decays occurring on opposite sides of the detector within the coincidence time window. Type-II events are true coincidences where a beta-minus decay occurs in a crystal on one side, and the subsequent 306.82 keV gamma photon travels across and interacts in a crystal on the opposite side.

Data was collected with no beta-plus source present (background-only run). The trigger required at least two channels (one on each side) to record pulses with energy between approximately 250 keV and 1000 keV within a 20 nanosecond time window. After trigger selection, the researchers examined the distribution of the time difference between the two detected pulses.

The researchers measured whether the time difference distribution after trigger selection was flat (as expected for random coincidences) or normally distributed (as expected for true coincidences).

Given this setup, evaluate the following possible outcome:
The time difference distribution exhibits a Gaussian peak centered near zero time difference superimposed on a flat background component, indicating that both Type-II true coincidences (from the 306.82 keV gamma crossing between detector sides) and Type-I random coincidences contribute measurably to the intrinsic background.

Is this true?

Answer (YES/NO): NO